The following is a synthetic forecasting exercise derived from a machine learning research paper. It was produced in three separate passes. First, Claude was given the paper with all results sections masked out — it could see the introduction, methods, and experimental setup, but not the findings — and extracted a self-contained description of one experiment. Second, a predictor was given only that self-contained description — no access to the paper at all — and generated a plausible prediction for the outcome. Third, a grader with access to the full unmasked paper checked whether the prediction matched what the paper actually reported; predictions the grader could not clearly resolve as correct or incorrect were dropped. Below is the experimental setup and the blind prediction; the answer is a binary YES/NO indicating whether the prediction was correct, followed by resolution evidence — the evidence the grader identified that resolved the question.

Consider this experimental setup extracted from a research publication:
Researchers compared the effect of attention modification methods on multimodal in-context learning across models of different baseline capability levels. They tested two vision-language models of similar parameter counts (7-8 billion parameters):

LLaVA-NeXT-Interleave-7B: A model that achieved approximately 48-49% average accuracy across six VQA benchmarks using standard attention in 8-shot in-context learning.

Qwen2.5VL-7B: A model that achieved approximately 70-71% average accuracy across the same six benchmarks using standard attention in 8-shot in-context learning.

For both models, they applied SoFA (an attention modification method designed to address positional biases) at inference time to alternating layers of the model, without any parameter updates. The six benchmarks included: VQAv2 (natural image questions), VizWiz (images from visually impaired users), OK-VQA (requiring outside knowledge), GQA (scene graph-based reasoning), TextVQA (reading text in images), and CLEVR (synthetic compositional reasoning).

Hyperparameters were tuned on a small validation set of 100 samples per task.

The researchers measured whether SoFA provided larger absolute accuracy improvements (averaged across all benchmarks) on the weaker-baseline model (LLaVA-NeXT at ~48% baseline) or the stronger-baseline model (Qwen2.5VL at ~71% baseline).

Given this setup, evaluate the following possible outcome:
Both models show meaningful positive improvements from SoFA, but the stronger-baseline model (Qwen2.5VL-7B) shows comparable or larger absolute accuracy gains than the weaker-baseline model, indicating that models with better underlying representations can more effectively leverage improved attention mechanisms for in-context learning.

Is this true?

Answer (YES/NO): YES